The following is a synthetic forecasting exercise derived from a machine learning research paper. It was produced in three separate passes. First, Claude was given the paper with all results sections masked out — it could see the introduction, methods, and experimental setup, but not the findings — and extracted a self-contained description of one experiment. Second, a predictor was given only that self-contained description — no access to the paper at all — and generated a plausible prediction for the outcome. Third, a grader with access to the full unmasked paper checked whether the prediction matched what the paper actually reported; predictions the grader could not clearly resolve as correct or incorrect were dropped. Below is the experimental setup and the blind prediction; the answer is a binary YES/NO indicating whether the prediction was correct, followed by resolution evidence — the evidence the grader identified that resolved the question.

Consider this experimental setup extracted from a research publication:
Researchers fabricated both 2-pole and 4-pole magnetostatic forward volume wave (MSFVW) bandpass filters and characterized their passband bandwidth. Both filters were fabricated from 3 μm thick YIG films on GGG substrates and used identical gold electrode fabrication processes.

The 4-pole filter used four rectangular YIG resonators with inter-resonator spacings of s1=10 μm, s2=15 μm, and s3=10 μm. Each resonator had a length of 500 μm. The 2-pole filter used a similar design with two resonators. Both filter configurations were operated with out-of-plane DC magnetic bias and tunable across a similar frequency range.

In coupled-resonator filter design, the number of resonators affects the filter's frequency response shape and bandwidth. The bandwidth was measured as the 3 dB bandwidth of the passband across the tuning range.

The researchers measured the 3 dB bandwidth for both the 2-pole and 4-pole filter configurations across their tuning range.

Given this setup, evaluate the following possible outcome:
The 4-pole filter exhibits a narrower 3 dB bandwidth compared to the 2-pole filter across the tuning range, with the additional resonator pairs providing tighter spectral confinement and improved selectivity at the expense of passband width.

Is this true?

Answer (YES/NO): YES